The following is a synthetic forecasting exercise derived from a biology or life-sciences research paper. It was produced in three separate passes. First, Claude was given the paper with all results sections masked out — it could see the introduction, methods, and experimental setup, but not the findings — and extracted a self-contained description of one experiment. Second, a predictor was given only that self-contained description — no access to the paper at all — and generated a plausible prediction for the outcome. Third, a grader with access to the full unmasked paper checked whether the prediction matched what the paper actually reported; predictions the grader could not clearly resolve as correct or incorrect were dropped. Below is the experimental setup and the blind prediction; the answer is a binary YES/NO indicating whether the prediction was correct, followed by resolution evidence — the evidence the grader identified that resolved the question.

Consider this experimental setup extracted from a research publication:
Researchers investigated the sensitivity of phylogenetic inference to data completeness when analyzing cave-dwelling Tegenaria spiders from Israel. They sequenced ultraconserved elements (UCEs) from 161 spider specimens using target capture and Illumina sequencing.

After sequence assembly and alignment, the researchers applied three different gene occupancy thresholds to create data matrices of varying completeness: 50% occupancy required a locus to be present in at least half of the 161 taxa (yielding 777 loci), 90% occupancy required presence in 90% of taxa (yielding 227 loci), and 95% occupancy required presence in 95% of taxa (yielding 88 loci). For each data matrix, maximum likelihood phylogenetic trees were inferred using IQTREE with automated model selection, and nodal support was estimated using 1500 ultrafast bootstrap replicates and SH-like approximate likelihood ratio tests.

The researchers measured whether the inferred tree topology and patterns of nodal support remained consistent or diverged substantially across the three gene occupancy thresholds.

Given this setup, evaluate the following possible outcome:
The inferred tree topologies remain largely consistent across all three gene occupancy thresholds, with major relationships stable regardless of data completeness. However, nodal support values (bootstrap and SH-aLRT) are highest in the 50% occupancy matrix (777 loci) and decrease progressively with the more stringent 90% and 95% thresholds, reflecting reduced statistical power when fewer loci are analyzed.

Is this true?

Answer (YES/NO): NO